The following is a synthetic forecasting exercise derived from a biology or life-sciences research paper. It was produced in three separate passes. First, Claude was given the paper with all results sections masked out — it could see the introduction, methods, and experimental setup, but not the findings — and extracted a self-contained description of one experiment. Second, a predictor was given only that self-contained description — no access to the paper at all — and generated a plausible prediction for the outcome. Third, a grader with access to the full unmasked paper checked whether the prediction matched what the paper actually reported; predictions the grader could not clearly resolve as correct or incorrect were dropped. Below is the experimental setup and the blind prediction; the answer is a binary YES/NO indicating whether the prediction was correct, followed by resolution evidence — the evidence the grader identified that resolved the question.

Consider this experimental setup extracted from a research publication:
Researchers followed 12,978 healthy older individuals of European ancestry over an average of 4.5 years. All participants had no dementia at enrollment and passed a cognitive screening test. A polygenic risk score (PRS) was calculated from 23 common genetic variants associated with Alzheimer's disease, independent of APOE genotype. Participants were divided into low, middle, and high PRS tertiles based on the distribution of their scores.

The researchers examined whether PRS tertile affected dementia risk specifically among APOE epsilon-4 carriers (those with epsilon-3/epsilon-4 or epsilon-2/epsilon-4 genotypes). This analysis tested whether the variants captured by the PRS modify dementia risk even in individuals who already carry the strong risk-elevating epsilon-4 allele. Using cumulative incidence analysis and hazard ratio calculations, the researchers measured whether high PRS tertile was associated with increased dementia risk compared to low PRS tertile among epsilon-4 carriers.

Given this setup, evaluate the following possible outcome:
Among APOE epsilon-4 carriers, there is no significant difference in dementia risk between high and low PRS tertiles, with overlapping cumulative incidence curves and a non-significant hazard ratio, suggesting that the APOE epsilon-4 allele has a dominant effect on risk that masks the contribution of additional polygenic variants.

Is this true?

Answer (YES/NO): NO